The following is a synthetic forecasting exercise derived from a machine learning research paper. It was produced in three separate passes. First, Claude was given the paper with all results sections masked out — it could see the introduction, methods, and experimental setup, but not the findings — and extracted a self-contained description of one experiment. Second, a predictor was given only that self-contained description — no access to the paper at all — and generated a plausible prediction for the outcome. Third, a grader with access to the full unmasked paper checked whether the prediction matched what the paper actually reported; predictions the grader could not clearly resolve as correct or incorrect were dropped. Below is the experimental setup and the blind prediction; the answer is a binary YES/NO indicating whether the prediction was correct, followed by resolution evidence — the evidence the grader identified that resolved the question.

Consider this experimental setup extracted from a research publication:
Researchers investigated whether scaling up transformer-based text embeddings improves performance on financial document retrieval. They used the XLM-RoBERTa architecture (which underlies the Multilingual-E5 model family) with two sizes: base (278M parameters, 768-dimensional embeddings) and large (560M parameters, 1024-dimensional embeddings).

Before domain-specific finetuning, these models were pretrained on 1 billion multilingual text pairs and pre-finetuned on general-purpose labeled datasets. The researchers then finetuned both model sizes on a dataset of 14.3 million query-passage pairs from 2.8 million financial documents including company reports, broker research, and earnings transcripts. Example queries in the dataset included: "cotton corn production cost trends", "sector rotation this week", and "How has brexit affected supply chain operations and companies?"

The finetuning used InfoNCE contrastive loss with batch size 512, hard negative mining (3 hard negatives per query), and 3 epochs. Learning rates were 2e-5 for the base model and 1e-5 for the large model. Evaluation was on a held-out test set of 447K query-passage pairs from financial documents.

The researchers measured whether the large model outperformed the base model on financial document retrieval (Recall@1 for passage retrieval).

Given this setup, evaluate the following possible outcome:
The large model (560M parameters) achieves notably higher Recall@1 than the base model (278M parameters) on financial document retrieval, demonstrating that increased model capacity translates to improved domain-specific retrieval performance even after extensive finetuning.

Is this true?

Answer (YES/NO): NO